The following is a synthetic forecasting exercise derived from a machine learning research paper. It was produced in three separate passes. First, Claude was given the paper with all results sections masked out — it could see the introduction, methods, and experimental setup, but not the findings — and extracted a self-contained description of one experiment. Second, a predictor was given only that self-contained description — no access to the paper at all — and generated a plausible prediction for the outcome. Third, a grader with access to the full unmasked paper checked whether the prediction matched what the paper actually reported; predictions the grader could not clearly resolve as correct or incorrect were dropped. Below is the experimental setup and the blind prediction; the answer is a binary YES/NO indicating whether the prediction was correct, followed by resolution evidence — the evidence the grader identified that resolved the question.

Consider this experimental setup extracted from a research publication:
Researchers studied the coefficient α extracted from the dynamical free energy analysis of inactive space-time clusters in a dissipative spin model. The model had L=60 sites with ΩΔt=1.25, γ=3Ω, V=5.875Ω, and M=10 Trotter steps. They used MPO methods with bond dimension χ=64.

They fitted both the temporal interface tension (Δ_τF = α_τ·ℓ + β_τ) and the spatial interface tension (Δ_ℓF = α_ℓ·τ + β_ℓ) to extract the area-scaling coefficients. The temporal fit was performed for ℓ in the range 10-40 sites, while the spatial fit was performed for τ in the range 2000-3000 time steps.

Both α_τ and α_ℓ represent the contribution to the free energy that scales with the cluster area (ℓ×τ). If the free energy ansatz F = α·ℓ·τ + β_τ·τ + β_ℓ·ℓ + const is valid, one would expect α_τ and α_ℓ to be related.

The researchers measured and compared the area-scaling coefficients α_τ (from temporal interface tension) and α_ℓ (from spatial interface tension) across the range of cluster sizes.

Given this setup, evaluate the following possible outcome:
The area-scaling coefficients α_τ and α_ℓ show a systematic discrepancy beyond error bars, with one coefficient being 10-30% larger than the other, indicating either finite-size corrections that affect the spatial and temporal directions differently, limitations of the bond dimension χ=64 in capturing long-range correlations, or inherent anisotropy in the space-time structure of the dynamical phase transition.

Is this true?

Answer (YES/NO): NO